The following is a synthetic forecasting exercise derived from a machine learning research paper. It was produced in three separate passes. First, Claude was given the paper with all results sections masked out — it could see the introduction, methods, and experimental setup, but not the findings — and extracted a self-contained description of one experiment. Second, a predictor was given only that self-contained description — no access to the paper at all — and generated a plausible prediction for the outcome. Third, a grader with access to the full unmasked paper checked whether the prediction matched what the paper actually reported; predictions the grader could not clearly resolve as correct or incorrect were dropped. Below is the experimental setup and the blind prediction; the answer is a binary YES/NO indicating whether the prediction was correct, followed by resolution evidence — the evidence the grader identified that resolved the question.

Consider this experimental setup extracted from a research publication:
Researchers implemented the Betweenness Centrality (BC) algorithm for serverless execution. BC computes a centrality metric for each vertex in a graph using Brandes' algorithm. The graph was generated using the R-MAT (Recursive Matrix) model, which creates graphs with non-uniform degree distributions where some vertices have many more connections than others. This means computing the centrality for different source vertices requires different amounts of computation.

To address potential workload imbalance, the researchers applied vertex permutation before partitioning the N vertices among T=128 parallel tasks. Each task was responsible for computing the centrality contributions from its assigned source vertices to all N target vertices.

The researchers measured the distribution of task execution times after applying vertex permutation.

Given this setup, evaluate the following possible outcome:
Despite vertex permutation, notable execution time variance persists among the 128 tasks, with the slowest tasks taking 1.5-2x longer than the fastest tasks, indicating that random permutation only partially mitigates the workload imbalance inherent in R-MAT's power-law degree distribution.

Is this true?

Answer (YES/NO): NO